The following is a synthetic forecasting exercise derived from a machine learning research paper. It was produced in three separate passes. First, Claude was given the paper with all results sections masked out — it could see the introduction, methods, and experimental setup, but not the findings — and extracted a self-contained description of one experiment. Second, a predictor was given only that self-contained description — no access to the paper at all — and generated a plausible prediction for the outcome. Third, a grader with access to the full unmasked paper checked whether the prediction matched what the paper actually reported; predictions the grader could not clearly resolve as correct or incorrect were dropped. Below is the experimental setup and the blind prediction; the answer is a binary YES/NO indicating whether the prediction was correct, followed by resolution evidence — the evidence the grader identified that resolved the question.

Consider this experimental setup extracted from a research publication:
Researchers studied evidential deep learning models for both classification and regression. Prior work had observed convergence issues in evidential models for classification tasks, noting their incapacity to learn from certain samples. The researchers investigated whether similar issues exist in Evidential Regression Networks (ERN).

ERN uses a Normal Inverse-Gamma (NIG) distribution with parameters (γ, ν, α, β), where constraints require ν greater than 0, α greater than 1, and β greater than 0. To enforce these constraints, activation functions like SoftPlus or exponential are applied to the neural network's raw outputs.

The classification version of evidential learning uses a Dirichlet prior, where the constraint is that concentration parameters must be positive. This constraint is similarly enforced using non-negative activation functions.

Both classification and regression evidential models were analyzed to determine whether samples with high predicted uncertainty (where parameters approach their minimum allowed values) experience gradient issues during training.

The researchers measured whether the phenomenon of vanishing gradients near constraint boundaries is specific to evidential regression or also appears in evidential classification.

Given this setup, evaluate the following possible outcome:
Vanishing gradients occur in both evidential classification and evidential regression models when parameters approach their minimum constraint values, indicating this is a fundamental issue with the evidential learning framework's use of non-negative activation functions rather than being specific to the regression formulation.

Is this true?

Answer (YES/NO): YES